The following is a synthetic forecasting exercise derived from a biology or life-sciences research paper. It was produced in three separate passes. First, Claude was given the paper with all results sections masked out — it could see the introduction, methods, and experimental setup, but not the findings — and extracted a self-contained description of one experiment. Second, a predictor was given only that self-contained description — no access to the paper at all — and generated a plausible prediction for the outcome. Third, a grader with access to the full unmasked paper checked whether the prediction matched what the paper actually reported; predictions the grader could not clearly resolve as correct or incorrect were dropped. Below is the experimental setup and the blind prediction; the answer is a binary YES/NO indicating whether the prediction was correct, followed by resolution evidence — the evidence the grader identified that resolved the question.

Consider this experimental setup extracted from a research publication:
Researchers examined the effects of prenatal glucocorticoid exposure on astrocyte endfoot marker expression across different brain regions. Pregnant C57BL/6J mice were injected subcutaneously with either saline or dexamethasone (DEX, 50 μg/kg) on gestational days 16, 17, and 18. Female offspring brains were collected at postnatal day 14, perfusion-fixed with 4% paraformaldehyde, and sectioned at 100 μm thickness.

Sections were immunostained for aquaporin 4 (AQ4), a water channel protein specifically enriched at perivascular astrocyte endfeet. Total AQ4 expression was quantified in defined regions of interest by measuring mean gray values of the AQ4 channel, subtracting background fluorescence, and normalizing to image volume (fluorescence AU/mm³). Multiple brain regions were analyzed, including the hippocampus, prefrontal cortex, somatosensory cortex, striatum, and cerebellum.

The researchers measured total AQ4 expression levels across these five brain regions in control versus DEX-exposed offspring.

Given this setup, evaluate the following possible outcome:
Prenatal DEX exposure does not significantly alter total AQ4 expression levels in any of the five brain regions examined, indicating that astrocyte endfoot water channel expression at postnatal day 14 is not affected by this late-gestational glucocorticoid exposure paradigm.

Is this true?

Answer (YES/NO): NO